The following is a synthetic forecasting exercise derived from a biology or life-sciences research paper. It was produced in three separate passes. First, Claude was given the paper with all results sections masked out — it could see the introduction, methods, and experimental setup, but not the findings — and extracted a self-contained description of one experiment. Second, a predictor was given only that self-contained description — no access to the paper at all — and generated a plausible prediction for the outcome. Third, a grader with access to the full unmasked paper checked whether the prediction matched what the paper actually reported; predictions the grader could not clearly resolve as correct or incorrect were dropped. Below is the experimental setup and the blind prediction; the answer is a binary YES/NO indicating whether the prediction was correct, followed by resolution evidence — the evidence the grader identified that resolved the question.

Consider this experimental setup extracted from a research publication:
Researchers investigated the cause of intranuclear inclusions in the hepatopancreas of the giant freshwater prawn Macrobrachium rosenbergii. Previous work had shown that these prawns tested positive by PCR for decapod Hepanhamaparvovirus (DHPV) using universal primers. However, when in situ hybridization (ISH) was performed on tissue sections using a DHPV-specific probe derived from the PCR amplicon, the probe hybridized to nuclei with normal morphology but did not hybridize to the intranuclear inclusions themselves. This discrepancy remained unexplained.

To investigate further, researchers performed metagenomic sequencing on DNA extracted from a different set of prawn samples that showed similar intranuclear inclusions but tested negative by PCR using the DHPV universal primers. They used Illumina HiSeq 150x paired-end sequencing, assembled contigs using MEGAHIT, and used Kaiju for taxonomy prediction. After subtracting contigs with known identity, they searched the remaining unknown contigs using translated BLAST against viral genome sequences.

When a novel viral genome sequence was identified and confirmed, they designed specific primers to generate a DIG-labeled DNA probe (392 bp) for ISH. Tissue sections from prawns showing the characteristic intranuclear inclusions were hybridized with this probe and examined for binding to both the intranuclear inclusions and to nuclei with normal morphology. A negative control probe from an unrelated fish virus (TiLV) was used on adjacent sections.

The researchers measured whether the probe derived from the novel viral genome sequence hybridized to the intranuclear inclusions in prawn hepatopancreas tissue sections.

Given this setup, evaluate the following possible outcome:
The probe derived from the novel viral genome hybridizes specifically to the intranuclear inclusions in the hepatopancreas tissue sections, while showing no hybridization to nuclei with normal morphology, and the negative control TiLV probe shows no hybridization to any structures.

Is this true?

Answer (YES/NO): NO